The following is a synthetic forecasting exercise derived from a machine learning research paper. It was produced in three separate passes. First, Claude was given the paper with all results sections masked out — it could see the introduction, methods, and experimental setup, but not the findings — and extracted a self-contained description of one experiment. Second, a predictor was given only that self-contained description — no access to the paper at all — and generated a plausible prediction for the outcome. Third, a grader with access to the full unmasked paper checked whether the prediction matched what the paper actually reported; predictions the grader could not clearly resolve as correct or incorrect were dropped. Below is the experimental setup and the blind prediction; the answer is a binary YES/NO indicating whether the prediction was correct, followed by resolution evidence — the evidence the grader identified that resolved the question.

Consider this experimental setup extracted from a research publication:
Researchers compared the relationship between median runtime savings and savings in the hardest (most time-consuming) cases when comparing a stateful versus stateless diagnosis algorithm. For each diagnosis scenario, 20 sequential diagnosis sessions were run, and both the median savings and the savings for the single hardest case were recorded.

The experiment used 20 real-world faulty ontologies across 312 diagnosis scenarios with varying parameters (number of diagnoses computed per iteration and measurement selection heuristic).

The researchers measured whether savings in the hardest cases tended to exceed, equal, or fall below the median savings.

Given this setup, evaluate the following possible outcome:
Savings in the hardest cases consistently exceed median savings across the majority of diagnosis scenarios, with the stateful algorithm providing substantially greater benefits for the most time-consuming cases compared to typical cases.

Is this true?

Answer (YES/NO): YES